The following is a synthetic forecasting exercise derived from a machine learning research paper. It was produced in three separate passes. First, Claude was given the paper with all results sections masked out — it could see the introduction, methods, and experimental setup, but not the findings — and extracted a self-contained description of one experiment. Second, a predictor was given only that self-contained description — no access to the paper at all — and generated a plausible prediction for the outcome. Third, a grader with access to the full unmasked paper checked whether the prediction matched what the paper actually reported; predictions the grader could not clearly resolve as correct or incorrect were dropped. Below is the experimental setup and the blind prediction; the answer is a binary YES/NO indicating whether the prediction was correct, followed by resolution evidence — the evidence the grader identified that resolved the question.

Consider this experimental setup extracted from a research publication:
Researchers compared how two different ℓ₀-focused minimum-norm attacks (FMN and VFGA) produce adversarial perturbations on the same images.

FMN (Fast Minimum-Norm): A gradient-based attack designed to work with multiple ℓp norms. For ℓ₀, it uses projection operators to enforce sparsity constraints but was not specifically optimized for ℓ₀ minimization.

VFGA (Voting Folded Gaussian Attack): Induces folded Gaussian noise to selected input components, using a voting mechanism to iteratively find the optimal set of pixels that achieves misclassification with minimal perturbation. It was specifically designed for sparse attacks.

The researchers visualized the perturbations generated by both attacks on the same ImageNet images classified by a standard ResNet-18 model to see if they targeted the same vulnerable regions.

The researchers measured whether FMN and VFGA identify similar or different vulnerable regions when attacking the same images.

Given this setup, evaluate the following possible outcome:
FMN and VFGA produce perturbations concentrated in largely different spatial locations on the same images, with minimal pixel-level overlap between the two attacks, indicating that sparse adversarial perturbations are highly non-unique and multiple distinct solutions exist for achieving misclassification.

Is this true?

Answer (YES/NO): NO